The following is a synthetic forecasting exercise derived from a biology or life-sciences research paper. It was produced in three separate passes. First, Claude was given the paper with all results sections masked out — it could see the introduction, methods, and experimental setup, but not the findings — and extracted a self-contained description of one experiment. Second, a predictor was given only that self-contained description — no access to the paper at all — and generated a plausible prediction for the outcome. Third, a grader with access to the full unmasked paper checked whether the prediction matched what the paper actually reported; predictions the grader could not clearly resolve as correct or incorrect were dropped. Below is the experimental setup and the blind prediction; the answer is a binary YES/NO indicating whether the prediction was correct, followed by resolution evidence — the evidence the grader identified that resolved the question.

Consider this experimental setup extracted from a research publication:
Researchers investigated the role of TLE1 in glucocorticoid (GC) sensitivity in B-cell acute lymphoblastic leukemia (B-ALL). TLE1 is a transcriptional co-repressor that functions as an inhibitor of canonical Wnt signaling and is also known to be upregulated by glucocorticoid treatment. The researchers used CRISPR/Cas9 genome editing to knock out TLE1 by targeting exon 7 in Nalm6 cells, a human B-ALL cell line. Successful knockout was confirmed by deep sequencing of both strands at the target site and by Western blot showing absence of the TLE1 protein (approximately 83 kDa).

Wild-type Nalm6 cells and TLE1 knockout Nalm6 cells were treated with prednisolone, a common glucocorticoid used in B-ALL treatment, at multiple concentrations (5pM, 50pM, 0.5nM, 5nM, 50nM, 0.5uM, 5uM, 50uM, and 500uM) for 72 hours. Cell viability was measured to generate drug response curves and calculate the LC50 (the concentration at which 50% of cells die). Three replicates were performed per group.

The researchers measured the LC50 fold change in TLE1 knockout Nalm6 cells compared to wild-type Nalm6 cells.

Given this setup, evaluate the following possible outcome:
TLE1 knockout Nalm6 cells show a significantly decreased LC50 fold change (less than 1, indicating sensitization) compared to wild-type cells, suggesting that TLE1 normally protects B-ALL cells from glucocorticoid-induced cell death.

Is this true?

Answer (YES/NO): NO